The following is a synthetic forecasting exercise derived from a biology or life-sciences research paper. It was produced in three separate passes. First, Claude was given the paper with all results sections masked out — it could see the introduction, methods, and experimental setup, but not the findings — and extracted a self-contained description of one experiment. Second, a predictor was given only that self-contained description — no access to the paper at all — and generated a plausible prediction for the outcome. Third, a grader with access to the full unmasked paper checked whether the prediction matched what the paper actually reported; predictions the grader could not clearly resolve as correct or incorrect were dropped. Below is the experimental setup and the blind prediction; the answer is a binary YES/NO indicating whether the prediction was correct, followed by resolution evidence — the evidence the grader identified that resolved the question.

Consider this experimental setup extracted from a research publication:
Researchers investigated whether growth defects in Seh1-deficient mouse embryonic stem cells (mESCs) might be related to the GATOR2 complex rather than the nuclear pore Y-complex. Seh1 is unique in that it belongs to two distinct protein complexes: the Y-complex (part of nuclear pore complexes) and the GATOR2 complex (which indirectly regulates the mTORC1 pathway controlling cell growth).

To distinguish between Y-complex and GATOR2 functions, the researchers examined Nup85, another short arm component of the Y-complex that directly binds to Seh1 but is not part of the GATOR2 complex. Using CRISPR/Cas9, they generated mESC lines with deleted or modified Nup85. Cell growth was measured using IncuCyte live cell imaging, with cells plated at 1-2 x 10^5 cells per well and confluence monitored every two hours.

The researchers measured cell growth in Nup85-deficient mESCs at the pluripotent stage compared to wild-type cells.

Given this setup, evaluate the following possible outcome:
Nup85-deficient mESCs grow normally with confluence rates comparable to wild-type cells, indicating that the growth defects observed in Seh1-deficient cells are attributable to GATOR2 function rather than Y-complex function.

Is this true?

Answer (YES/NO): NO